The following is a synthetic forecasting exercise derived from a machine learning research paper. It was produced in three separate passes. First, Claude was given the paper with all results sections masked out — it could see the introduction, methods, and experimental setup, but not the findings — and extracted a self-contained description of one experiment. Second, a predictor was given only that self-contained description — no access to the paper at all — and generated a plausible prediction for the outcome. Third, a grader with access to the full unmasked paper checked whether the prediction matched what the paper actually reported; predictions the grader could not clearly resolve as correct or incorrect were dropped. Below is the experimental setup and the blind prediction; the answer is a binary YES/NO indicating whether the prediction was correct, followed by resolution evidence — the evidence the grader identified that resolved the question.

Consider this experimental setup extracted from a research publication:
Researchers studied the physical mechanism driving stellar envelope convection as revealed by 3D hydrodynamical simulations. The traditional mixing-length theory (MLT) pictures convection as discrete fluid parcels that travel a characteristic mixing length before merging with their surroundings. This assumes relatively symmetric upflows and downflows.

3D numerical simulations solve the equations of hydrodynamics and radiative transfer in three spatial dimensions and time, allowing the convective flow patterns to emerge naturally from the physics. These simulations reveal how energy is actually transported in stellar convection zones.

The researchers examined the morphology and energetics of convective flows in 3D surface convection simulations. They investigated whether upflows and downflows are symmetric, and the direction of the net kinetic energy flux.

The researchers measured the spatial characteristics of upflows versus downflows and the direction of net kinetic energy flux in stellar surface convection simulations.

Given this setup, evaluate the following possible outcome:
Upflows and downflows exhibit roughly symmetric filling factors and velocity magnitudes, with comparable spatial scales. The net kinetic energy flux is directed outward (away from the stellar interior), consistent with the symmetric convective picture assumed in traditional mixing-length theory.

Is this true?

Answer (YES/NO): NO